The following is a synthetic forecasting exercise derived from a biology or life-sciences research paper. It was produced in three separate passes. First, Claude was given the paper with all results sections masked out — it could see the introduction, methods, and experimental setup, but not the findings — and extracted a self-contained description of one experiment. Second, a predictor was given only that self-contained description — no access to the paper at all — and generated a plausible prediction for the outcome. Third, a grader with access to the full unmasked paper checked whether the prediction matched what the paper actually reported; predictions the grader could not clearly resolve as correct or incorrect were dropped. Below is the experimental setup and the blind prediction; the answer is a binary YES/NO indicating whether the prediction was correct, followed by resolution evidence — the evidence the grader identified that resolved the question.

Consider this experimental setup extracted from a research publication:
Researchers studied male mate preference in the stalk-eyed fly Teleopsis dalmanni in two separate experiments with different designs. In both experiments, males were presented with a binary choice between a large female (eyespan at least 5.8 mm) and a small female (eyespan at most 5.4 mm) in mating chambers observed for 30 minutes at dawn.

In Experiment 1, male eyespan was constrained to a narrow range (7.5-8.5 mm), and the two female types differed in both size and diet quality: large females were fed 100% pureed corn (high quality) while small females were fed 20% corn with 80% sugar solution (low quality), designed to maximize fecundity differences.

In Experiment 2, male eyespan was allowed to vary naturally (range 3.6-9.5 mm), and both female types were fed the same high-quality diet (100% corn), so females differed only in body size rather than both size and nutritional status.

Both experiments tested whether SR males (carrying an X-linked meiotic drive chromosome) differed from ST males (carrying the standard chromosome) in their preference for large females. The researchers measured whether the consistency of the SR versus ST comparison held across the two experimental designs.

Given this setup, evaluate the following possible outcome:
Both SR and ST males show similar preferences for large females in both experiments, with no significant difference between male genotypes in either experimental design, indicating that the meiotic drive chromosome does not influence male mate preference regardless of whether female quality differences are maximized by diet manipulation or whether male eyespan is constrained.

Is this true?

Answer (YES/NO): YES